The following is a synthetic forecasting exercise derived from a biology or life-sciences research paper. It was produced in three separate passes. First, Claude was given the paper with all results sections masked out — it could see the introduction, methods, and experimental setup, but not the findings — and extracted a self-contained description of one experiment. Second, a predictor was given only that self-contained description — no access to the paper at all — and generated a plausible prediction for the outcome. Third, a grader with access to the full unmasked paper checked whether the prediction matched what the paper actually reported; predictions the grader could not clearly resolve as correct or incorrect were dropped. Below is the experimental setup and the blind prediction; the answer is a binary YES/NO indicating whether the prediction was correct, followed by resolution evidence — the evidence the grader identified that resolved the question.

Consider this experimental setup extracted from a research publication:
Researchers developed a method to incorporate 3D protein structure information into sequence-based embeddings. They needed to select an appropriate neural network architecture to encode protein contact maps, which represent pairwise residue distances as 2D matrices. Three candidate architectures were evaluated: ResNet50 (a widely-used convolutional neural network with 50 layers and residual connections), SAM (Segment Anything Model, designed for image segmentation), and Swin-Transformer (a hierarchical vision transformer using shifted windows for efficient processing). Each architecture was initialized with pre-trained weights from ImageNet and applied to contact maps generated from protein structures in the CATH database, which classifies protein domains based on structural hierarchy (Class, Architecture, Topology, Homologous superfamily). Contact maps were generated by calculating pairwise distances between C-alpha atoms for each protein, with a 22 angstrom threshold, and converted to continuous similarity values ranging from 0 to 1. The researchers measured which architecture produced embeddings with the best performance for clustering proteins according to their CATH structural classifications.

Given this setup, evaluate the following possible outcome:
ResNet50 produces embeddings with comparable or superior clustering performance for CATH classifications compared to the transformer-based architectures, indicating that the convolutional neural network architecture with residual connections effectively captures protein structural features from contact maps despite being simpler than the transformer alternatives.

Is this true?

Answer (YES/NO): NO